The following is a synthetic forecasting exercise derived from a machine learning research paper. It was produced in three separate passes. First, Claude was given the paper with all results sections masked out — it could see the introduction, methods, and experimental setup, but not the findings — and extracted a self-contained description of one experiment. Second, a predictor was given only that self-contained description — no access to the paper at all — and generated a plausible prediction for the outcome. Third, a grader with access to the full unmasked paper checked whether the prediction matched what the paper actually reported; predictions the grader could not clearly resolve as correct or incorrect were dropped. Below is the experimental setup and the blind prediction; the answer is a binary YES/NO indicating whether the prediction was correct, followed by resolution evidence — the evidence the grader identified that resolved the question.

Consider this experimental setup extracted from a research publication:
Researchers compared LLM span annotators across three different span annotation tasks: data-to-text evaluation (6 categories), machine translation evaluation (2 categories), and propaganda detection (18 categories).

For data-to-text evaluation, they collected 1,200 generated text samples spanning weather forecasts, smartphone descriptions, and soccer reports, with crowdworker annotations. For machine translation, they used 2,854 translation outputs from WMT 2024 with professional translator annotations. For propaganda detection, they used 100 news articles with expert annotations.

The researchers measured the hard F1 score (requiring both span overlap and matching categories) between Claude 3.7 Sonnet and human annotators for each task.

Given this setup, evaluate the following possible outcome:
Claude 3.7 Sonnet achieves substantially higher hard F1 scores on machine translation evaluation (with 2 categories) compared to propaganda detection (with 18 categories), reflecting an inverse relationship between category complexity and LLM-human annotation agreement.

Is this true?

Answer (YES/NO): NO